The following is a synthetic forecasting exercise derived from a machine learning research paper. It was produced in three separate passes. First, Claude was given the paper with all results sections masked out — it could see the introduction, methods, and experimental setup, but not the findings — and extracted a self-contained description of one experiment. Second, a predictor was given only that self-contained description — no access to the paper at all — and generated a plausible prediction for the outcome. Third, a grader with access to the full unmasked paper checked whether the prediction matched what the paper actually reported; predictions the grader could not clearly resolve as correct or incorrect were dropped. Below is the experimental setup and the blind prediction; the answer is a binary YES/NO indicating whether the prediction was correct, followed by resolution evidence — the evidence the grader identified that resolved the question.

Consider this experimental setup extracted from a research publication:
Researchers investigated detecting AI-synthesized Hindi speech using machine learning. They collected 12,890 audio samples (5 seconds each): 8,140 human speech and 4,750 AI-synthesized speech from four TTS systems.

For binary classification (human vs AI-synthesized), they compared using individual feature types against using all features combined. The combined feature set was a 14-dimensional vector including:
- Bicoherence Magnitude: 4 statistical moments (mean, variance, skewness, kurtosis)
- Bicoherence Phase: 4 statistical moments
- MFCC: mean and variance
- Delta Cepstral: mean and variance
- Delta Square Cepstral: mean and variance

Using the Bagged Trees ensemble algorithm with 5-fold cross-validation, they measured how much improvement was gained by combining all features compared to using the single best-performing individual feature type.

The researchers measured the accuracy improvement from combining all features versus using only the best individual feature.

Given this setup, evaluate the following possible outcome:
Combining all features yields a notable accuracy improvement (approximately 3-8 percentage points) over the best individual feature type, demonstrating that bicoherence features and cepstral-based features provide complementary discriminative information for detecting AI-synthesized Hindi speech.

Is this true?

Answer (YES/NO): YES